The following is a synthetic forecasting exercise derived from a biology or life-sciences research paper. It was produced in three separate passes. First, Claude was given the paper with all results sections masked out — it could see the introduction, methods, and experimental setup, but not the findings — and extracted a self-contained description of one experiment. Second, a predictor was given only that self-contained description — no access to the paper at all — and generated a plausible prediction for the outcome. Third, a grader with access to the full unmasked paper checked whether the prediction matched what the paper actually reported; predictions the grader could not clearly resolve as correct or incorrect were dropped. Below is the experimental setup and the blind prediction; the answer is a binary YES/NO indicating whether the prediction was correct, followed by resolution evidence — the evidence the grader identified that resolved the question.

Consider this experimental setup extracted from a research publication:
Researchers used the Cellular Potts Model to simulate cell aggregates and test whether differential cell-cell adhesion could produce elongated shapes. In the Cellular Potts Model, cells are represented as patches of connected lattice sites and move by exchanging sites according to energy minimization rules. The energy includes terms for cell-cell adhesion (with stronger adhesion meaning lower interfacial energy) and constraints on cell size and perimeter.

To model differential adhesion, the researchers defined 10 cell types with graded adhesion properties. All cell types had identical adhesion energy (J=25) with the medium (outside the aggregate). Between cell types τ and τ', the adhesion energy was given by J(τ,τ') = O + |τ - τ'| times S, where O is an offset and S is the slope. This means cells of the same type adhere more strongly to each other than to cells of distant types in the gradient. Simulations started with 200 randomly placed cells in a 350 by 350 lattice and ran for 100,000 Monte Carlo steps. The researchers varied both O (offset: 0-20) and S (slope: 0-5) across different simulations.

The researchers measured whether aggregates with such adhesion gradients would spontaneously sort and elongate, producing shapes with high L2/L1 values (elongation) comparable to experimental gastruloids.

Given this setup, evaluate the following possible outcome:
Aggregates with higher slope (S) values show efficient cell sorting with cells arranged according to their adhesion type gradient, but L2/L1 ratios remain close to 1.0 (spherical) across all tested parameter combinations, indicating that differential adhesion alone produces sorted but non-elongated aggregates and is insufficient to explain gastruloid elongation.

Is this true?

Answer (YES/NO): NO